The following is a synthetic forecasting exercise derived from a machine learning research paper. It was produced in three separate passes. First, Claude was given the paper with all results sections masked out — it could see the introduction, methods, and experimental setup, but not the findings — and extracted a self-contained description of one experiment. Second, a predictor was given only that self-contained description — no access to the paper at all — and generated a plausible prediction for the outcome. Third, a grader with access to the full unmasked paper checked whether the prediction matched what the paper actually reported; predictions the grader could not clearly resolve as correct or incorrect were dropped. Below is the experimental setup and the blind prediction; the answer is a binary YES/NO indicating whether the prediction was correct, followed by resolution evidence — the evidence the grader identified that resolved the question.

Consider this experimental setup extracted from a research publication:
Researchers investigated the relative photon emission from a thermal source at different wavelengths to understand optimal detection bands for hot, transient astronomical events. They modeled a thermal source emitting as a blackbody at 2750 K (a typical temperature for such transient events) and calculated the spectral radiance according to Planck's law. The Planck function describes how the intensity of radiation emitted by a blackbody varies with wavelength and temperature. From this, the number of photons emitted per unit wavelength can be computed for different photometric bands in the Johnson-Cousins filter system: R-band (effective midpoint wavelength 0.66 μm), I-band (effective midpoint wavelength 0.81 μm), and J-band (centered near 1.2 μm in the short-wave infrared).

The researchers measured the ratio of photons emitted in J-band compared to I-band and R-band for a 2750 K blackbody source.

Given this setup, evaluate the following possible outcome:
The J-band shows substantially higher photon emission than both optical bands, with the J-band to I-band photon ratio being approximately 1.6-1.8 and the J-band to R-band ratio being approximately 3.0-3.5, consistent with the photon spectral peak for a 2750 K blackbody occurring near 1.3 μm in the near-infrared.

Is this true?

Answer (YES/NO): NO